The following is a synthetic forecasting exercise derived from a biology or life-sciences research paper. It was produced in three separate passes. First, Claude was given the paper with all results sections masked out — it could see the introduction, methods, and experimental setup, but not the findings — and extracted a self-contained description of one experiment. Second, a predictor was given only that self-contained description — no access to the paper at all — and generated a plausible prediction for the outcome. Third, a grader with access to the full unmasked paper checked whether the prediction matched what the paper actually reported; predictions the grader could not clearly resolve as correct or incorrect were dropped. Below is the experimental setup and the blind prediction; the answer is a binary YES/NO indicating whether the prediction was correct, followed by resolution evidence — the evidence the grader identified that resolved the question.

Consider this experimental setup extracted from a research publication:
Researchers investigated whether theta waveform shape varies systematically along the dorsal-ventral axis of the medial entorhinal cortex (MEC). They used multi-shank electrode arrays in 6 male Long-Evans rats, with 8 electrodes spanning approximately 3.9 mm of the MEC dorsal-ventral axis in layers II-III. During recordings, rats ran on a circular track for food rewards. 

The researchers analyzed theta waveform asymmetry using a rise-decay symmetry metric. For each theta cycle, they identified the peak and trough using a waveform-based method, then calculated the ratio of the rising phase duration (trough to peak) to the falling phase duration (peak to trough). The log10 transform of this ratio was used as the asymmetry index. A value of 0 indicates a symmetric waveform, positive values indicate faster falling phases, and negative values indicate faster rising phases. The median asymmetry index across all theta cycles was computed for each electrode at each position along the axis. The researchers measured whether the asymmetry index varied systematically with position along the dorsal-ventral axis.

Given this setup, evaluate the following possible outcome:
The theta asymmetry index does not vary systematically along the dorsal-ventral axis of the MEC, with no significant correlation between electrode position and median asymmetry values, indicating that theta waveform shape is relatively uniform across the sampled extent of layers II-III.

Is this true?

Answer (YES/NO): NO